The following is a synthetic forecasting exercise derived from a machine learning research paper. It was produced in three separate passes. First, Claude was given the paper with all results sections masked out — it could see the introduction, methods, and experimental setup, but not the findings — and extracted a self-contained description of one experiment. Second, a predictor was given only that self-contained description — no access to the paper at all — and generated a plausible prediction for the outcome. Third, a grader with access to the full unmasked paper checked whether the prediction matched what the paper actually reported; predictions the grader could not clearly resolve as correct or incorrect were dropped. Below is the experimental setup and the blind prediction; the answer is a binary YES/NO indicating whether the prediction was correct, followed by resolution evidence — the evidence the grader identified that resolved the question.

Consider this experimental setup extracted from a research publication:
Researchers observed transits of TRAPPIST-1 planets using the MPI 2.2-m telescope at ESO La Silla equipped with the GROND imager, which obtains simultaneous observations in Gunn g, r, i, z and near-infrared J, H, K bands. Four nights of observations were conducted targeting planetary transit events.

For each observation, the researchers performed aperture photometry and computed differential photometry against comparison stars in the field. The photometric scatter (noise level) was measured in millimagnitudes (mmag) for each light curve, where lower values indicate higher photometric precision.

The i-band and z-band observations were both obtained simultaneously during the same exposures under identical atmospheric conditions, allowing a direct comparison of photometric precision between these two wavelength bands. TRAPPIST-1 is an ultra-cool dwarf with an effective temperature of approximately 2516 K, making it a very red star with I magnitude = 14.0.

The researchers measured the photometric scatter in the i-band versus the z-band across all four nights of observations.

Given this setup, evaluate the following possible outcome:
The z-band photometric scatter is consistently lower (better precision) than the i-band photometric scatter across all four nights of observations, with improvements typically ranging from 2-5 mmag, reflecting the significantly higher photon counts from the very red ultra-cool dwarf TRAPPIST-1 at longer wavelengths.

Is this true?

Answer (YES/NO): NO